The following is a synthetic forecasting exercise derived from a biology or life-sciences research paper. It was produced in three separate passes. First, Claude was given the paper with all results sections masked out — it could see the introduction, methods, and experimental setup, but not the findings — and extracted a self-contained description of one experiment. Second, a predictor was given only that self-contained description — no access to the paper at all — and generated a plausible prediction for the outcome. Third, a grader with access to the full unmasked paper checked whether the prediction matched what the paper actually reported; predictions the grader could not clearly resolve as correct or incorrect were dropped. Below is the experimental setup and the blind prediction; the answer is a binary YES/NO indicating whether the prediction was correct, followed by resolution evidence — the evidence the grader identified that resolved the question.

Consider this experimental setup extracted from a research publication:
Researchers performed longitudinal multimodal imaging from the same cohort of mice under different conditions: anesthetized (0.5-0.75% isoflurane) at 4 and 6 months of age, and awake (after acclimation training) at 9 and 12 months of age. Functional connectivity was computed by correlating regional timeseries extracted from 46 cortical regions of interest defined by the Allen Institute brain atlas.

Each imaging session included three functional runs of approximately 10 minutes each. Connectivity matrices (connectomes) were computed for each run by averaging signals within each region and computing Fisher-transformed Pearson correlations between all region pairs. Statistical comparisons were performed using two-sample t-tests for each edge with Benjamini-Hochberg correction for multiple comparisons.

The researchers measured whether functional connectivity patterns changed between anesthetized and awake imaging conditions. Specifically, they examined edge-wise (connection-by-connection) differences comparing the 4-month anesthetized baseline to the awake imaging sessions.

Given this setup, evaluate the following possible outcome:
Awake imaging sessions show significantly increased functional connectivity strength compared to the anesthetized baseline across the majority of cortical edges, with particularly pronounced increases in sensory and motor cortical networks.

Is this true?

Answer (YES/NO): NO